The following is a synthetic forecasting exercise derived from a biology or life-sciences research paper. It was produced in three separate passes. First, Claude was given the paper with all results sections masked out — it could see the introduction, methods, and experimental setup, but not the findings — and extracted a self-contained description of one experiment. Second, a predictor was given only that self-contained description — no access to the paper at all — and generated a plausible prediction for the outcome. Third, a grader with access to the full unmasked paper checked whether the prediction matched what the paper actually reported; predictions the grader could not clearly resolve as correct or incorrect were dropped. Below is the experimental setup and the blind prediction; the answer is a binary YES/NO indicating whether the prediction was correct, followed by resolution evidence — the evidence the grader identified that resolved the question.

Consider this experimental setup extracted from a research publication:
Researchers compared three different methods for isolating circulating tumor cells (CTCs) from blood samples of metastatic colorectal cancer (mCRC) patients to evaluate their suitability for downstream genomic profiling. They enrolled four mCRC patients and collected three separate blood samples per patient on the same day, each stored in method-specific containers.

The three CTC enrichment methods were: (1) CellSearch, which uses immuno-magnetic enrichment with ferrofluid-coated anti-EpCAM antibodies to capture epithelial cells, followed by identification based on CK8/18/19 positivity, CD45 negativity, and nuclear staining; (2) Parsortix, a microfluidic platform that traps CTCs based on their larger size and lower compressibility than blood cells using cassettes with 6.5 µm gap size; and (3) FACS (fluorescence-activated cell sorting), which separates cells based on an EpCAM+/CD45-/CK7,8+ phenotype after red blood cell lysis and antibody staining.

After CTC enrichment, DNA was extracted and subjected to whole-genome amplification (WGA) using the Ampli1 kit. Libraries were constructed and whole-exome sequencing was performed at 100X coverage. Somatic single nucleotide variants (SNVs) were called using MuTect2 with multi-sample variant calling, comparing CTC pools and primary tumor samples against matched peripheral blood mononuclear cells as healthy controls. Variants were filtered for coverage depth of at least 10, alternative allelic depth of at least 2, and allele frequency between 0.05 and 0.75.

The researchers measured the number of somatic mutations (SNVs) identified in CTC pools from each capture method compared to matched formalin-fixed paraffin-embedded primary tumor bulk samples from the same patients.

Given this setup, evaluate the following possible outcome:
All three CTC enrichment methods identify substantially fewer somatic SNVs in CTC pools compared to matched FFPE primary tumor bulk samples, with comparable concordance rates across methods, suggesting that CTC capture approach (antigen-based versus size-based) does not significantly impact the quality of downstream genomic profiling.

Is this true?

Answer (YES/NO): NO